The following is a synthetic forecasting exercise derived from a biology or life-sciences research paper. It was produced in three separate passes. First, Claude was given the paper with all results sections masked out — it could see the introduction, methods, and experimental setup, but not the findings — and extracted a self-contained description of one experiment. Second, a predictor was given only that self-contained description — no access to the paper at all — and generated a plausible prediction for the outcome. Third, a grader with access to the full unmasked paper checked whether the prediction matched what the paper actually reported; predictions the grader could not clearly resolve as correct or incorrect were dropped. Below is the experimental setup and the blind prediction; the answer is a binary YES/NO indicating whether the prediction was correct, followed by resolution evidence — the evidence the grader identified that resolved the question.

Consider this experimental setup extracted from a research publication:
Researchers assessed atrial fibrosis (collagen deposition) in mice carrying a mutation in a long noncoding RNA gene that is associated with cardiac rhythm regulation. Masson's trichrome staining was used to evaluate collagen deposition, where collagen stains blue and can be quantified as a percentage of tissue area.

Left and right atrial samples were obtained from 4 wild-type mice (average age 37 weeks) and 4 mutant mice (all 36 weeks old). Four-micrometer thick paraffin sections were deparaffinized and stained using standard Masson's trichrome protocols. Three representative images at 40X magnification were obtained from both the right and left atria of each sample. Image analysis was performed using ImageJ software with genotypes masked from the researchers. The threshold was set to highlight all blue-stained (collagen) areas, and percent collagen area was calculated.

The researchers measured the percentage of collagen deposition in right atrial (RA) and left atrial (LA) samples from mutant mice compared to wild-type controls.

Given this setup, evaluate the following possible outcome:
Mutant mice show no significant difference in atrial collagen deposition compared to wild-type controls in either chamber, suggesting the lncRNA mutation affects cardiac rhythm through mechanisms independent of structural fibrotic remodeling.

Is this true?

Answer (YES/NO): NO